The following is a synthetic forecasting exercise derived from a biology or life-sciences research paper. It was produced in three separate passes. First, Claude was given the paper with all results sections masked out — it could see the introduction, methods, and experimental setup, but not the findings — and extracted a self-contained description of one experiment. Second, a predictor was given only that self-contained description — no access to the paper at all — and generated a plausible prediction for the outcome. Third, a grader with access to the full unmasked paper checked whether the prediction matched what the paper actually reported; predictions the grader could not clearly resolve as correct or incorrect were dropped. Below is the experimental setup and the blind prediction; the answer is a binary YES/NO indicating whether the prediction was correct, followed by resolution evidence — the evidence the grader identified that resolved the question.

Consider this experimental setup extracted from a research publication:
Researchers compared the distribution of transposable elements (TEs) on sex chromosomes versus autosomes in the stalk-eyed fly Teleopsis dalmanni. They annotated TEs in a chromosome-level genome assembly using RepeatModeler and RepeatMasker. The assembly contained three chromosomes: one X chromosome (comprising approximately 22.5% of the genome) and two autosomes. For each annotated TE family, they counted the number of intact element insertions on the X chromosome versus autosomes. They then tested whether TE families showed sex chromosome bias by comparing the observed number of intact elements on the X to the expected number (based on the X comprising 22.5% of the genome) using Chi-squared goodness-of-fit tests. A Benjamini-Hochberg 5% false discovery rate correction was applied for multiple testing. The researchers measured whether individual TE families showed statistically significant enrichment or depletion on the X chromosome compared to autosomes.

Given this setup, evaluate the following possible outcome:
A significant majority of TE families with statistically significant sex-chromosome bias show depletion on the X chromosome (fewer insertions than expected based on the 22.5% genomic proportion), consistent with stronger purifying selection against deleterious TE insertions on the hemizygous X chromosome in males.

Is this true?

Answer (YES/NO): NO